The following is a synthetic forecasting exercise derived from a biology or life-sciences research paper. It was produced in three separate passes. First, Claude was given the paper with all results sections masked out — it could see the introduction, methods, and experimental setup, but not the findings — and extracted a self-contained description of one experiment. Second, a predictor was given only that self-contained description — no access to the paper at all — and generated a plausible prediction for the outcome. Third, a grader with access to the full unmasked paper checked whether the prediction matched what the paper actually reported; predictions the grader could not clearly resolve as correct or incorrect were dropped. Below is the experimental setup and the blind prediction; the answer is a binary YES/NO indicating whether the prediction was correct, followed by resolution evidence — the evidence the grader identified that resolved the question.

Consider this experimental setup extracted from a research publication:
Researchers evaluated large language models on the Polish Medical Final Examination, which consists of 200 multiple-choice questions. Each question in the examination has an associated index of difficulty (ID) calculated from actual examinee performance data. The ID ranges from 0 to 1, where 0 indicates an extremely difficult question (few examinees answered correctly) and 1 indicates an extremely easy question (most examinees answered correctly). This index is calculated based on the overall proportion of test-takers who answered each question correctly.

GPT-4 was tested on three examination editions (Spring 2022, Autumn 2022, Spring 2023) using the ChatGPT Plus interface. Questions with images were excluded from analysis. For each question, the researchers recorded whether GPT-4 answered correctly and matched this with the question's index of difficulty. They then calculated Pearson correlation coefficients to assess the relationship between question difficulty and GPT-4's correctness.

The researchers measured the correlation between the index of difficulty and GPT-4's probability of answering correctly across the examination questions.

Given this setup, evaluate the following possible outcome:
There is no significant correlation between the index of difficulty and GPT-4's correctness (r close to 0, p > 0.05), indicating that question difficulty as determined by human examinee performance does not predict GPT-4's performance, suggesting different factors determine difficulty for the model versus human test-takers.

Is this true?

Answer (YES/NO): NO